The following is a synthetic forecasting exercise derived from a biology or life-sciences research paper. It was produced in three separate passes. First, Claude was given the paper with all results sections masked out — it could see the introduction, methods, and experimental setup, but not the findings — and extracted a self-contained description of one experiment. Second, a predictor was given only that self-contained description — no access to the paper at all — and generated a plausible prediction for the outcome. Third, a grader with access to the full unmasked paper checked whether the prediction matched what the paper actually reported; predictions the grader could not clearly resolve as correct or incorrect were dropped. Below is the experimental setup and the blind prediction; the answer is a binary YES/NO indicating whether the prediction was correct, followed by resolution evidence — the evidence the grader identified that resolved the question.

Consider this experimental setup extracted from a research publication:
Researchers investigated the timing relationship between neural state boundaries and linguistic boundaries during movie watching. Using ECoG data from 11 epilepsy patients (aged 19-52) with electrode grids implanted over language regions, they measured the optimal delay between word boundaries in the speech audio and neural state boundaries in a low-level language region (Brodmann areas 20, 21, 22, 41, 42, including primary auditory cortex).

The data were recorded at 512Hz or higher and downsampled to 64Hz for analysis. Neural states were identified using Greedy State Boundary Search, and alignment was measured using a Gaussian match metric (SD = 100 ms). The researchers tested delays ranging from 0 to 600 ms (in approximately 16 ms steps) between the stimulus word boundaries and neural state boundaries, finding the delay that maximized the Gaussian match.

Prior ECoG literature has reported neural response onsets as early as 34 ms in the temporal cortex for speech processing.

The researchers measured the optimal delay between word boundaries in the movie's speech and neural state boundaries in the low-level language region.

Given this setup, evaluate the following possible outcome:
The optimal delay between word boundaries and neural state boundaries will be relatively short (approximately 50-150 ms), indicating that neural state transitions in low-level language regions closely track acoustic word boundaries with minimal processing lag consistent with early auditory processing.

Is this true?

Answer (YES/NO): NO